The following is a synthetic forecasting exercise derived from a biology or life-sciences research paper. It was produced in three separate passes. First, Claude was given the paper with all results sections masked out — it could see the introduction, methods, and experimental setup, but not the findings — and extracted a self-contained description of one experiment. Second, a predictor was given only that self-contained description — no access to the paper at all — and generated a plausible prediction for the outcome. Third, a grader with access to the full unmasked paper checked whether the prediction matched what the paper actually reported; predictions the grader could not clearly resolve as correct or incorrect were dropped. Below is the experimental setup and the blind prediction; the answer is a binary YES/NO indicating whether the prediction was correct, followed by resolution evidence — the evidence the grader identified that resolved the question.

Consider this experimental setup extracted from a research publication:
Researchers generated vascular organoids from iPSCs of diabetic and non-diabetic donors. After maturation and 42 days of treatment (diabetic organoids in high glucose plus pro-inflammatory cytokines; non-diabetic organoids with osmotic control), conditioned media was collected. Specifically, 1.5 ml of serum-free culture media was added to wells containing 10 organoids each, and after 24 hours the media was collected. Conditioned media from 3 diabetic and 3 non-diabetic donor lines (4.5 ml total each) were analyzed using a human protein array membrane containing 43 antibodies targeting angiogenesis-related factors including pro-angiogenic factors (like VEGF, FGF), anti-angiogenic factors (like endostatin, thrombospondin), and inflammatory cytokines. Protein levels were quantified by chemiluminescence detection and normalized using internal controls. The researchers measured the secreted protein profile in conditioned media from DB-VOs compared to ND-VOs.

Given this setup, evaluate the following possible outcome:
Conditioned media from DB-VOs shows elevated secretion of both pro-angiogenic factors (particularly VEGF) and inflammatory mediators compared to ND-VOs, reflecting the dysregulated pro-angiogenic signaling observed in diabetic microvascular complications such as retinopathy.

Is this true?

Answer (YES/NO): NO